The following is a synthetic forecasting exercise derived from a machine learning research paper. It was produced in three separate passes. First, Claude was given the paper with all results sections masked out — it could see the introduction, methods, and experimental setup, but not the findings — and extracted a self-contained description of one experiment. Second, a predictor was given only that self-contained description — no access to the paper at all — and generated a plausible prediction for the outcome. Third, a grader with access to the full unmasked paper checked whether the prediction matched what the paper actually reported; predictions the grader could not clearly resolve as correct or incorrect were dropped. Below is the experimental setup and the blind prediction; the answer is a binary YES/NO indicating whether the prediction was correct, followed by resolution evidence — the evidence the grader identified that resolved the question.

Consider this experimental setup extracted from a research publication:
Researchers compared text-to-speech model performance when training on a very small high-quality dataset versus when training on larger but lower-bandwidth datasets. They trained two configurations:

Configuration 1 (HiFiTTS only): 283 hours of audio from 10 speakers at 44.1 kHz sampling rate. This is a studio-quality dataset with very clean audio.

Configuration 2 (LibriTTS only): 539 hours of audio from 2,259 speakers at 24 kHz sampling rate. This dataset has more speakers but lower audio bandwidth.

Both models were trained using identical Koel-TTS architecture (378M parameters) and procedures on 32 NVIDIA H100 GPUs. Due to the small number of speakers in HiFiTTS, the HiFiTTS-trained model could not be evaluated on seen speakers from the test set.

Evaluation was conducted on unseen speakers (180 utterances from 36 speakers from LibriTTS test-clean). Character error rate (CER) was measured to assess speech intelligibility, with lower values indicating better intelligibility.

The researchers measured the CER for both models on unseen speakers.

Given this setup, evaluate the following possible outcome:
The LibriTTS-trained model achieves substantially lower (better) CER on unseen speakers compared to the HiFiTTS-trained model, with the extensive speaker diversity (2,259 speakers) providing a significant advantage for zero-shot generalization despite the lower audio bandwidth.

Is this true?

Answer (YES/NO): YES